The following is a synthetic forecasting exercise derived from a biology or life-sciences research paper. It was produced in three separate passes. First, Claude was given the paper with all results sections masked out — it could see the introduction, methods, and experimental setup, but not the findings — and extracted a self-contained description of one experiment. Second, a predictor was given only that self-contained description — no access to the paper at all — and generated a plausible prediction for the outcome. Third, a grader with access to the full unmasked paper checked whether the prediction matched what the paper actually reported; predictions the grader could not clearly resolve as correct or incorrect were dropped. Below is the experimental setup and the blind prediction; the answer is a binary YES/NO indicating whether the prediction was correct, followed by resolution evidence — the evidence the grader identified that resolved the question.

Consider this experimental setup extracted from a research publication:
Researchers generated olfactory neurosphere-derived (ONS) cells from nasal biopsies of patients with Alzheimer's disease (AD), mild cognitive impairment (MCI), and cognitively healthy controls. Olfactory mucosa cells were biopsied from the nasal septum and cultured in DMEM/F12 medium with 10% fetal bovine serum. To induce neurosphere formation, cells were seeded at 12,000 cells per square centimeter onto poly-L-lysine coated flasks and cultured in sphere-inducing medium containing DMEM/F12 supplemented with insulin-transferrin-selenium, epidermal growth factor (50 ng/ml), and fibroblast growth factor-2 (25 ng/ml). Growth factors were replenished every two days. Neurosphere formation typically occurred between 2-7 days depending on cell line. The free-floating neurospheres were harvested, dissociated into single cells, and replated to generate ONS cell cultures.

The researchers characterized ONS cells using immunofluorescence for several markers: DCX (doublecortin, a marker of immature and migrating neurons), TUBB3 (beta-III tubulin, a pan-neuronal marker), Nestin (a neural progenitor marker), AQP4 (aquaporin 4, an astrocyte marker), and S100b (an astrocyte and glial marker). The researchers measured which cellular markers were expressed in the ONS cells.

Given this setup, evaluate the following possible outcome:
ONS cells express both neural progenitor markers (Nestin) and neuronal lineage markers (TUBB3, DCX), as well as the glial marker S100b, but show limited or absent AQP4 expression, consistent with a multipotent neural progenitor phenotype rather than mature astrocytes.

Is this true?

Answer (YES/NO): NO